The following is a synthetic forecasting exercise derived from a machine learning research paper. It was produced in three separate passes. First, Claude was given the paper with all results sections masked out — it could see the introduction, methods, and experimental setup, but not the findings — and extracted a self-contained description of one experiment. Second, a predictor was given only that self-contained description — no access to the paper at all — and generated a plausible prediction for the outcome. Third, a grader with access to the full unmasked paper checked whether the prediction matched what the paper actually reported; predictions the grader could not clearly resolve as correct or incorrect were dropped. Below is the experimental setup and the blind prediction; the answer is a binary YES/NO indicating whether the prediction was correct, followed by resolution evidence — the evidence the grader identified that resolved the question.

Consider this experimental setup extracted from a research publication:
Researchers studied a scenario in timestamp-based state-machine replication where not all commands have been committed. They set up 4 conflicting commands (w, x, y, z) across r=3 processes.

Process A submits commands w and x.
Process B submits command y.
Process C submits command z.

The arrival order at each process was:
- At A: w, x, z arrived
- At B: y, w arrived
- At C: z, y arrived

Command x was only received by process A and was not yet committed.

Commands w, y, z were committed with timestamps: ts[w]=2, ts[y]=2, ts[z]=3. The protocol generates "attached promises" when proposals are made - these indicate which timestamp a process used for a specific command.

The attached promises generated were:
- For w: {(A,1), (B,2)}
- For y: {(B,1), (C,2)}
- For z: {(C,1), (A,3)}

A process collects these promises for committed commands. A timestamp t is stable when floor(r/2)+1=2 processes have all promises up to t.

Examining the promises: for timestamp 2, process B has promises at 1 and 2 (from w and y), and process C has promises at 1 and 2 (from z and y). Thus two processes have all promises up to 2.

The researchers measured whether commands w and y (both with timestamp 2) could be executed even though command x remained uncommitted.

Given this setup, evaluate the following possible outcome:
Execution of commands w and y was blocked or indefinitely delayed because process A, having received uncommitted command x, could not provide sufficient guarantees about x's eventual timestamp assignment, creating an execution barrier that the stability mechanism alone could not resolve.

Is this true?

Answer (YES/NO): NO